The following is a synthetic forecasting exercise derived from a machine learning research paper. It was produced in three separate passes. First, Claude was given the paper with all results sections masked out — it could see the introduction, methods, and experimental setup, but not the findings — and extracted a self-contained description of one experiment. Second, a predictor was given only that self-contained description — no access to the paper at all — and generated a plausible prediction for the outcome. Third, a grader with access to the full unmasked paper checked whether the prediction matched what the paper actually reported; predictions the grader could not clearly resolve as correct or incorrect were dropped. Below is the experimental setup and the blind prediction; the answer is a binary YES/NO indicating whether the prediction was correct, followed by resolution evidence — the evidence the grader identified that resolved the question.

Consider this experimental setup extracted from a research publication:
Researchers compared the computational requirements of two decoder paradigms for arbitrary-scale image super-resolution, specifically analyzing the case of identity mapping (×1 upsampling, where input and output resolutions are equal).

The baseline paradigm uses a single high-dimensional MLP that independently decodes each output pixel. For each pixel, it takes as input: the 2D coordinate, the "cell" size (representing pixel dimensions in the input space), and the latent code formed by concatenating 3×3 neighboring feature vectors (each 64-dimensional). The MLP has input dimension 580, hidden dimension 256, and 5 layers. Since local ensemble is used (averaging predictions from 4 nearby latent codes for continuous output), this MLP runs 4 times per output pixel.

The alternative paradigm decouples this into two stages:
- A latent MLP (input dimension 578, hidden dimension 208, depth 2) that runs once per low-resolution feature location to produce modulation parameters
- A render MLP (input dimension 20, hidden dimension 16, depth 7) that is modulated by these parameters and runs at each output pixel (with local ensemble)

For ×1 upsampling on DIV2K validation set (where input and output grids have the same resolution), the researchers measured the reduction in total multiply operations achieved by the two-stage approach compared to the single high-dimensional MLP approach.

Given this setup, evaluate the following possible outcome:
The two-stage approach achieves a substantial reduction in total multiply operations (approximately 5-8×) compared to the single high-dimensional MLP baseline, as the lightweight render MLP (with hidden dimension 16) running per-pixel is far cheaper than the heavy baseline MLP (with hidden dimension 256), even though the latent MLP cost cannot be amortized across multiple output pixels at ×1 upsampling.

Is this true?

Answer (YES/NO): YES